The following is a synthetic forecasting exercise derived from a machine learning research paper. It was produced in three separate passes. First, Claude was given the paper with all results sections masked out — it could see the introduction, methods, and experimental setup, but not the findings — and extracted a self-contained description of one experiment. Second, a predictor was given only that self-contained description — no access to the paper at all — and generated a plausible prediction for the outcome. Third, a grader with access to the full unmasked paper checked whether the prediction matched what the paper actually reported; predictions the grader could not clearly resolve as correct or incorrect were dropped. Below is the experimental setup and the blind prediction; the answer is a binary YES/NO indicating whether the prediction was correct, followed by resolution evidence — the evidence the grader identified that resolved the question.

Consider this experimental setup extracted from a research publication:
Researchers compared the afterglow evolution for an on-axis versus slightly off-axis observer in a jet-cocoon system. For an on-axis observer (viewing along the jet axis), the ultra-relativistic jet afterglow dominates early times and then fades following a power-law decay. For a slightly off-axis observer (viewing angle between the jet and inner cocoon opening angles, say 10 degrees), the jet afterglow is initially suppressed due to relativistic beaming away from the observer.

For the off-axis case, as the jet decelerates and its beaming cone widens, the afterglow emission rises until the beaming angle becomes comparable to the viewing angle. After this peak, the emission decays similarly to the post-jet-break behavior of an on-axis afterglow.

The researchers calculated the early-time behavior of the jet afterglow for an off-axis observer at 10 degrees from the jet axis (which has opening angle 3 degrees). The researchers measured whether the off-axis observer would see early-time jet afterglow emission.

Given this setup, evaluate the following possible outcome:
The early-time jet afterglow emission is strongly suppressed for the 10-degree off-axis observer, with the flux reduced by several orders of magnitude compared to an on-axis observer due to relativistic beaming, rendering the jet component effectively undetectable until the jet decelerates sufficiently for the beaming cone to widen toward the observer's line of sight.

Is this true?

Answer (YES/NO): YES